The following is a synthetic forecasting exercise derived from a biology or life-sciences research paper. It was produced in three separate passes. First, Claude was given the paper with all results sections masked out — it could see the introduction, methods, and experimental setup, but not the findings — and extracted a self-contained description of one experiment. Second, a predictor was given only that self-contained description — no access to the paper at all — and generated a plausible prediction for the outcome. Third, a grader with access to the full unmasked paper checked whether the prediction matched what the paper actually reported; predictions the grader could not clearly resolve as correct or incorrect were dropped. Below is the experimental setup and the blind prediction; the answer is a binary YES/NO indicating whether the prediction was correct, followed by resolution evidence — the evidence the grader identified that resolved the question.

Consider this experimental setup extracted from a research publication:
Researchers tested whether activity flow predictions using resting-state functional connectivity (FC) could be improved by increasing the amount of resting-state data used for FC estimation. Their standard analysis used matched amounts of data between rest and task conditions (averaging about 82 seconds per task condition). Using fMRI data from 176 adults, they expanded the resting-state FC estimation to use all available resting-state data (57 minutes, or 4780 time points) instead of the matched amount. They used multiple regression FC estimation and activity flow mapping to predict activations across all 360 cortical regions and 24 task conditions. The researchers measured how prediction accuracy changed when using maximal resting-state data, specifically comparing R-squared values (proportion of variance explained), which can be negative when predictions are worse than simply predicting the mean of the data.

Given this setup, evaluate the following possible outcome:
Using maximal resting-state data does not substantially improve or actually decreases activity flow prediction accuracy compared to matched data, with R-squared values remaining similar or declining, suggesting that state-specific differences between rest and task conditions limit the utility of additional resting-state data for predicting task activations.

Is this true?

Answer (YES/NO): NO